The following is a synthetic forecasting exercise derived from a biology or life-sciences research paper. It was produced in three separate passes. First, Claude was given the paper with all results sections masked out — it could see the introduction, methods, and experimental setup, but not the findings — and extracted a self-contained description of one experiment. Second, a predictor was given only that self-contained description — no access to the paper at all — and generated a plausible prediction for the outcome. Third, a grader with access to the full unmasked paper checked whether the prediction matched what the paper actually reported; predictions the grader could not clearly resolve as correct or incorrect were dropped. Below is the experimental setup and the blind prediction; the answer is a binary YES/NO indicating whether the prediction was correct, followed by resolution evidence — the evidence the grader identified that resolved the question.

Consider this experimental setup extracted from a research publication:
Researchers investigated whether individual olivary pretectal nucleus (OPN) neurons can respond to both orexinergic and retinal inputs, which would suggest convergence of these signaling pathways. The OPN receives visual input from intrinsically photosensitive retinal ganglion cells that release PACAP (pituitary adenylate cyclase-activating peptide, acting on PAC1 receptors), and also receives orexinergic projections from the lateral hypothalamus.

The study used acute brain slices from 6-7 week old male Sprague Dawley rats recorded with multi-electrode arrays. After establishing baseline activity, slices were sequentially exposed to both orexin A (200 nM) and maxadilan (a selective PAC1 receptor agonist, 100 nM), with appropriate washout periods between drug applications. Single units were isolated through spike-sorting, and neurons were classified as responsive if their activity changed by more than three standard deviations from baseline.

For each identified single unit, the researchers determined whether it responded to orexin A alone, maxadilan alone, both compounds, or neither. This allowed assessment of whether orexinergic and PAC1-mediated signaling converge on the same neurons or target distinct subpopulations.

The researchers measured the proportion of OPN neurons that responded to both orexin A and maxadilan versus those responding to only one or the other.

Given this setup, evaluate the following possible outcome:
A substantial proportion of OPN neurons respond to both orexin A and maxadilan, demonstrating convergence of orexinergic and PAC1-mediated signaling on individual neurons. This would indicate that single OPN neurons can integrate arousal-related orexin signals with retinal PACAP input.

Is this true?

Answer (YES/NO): YES